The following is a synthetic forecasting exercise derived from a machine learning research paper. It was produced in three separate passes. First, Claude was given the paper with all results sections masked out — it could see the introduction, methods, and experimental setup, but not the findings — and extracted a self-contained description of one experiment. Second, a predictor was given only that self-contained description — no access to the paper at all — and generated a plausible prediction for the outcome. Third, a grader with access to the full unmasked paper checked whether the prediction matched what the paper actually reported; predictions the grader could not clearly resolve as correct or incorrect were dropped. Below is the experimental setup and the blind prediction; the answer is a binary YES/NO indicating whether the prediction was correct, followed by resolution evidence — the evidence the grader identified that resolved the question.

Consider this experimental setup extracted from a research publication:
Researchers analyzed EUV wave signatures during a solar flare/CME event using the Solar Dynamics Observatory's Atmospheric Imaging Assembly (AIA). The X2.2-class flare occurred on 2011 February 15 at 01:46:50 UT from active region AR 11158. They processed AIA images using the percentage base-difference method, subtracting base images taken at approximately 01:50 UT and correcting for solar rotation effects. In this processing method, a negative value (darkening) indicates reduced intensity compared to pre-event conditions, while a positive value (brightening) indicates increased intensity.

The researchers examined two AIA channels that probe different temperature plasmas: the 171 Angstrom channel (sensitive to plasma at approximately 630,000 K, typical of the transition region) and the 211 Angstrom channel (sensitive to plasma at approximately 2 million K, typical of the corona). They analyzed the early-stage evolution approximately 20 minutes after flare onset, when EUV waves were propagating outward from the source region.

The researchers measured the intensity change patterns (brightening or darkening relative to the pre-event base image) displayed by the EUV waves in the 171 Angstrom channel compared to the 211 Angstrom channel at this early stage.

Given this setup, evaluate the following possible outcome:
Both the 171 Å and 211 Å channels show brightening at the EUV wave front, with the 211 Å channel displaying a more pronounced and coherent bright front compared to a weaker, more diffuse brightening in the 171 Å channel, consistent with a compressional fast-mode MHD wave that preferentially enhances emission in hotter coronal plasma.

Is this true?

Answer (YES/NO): NO